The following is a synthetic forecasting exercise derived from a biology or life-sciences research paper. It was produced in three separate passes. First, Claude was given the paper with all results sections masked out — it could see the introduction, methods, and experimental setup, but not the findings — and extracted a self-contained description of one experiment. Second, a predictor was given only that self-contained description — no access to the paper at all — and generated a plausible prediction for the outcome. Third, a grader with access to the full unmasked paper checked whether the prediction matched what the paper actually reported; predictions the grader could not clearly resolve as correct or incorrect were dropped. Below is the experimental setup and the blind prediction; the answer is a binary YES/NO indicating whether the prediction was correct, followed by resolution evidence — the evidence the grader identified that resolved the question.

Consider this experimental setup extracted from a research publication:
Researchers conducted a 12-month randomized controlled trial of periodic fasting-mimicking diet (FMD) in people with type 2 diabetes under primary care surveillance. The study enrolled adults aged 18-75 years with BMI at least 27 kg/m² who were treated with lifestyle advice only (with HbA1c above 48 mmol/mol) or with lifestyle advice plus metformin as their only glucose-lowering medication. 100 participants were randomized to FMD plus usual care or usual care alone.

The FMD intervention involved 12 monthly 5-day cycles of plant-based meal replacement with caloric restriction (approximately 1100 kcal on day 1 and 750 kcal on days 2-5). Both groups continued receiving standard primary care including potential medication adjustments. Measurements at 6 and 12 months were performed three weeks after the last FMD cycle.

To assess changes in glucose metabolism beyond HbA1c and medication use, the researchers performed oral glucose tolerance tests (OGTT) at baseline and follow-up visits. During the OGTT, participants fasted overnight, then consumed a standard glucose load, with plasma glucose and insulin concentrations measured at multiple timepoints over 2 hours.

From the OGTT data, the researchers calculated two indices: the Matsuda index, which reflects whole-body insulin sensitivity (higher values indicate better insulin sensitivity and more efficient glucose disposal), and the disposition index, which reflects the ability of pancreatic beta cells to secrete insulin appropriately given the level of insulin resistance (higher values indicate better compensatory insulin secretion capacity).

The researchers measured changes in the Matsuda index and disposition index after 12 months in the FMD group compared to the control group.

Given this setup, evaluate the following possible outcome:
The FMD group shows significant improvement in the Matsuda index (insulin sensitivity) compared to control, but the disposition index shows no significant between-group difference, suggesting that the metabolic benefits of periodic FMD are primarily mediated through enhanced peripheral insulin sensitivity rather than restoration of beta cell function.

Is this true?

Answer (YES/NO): YES